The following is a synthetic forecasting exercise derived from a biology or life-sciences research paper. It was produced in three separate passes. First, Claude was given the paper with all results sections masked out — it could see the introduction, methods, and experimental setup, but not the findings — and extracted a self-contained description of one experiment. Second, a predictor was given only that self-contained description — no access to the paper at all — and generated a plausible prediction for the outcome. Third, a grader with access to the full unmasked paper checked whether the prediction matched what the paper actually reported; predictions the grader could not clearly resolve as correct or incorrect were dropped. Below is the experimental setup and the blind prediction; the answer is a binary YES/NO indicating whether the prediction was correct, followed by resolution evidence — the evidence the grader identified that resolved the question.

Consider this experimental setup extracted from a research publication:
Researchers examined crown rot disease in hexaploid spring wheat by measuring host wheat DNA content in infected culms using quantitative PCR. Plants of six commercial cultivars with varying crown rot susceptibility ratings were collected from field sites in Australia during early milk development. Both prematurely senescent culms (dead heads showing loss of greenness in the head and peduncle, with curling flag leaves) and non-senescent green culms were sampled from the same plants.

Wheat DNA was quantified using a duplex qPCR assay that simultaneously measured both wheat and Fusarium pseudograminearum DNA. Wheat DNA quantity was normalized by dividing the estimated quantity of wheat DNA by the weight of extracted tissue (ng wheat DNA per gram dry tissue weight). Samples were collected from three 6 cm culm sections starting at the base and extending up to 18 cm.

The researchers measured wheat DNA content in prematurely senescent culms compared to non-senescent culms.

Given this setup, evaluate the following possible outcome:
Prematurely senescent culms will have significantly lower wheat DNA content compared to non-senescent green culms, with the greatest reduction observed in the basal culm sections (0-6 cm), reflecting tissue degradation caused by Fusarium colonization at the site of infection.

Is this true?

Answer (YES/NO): NO